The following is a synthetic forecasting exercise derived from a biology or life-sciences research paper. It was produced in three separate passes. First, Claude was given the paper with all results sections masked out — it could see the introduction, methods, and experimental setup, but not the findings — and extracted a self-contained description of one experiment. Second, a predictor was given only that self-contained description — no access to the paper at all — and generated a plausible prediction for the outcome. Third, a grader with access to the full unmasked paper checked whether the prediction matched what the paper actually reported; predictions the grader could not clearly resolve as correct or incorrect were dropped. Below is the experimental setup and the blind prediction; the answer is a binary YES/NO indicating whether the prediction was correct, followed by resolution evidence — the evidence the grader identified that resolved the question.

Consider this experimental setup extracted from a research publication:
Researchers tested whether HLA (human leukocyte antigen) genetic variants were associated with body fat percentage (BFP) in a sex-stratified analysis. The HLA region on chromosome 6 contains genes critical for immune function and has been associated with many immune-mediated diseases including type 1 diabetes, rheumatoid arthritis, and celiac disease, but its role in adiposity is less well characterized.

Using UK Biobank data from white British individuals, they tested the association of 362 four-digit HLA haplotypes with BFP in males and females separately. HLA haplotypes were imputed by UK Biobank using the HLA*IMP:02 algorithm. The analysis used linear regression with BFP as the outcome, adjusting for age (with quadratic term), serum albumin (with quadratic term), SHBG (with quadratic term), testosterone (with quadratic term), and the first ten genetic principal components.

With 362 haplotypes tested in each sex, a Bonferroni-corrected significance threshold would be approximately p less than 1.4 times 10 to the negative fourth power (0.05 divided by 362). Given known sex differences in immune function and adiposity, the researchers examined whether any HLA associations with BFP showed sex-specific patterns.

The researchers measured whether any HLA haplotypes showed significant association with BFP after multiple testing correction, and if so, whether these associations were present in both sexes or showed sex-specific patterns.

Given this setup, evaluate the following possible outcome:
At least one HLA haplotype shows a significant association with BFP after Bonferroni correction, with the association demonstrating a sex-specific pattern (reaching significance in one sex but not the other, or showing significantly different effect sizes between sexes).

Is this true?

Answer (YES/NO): YES